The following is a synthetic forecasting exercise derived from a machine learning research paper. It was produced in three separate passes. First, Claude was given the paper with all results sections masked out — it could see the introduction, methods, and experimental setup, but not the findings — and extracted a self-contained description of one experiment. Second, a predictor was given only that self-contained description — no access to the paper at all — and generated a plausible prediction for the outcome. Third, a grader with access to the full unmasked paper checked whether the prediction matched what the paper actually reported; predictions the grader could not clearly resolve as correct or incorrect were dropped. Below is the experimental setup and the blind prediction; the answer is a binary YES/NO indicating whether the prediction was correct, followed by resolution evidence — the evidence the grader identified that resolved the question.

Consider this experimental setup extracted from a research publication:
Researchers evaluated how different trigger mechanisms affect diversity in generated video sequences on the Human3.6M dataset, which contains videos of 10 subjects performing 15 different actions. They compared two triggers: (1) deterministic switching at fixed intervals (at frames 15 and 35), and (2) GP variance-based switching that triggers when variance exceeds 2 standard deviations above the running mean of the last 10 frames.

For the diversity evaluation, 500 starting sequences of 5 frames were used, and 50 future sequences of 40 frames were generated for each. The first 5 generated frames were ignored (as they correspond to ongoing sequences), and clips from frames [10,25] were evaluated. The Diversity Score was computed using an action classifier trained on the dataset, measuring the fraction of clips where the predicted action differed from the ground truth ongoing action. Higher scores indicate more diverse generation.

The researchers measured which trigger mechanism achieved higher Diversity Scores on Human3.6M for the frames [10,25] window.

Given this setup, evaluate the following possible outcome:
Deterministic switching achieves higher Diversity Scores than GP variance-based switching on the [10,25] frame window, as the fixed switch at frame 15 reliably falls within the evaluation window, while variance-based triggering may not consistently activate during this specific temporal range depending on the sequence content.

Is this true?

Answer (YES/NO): NO